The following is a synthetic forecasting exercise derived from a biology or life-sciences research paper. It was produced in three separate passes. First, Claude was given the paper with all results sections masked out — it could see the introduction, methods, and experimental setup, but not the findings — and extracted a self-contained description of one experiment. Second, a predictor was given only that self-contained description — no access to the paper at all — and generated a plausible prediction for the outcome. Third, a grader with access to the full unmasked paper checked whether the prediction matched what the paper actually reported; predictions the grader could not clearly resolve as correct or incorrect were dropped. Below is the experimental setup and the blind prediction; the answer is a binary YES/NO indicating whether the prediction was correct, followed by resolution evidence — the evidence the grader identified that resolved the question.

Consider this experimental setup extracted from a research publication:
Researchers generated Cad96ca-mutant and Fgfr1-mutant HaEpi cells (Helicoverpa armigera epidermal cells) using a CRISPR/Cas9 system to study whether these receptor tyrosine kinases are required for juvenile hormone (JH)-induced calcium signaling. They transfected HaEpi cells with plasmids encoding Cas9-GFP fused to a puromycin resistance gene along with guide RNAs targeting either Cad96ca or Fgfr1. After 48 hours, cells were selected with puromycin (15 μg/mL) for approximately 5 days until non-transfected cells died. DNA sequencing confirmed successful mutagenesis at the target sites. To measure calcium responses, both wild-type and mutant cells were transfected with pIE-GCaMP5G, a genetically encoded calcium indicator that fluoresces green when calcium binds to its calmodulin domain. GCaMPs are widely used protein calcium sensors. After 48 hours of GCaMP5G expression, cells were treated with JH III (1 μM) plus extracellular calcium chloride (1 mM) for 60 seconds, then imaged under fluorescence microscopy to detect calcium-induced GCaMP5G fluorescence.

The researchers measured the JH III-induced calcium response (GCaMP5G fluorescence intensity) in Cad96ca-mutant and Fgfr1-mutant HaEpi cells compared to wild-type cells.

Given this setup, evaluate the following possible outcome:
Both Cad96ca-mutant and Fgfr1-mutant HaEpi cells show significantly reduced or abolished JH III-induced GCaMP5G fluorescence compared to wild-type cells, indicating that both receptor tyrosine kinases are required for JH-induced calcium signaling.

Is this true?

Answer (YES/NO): YES